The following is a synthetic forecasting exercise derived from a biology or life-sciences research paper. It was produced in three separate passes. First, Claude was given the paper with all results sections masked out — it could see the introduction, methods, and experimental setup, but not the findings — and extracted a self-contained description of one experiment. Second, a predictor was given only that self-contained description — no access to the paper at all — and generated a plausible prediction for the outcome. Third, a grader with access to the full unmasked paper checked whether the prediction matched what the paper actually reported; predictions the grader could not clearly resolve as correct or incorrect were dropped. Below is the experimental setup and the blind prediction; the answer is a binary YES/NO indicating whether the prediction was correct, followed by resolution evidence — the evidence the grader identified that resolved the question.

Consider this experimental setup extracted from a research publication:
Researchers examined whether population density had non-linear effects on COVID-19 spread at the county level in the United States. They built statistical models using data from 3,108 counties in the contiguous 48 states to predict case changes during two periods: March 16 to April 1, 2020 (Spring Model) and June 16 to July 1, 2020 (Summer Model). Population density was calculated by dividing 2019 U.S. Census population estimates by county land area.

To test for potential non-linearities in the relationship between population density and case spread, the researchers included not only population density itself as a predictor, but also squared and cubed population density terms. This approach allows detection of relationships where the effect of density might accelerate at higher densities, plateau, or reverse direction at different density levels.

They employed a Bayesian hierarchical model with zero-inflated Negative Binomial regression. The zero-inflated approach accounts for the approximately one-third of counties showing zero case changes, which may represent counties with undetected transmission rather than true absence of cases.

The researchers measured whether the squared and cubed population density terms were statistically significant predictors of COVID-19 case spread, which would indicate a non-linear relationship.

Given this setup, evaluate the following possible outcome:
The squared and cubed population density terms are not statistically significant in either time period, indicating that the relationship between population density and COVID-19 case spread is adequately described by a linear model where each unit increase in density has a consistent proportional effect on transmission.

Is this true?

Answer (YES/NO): NO